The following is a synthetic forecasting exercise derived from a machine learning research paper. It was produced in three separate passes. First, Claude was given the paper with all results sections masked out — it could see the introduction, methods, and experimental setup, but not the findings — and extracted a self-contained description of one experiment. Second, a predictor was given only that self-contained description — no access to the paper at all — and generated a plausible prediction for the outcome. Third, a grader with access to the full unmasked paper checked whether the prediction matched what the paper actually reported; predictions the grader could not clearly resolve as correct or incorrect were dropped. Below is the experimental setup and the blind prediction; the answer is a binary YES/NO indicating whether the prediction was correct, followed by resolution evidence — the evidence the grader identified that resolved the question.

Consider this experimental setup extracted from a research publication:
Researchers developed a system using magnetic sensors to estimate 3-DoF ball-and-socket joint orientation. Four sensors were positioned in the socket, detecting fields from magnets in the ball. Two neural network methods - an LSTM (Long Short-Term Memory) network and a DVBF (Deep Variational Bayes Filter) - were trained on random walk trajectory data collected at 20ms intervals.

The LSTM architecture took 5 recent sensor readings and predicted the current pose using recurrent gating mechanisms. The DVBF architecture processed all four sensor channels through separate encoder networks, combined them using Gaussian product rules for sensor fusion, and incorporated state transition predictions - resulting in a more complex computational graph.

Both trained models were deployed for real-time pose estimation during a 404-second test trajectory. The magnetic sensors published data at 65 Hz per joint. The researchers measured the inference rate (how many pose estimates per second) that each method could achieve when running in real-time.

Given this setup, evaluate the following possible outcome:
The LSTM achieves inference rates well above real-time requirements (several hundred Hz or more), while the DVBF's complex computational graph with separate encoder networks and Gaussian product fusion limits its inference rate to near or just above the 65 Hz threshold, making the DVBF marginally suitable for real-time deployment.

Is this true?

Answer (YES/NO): NO